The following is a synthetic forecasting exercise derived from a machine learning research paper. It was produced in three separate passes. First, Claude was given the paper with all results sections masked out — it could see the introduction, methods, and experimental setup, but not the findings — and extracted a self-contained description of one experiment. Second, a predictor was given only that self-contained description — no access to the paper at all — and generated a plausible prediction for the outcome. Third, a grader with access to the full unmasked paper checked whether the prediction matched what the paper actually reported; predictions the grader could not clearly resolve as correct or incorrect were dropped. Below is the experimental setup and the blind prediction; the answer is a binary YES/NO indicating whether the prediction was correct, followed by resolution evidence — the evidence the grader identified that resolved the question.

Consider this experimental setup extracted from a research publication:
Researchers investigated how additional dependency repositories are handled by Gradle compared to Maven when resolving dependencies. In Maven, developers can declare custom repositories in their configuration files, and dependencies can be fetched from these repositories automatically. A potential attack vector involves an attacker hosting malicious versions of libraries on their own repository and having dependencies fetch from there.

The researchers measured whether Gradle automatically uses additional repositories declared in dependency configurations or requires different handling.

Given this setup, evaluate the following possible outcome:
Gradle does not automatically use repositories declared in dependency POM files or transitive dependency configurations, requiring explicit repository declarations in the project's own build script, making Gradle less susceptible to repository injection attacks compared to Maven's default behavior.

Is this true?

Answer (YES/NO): YES